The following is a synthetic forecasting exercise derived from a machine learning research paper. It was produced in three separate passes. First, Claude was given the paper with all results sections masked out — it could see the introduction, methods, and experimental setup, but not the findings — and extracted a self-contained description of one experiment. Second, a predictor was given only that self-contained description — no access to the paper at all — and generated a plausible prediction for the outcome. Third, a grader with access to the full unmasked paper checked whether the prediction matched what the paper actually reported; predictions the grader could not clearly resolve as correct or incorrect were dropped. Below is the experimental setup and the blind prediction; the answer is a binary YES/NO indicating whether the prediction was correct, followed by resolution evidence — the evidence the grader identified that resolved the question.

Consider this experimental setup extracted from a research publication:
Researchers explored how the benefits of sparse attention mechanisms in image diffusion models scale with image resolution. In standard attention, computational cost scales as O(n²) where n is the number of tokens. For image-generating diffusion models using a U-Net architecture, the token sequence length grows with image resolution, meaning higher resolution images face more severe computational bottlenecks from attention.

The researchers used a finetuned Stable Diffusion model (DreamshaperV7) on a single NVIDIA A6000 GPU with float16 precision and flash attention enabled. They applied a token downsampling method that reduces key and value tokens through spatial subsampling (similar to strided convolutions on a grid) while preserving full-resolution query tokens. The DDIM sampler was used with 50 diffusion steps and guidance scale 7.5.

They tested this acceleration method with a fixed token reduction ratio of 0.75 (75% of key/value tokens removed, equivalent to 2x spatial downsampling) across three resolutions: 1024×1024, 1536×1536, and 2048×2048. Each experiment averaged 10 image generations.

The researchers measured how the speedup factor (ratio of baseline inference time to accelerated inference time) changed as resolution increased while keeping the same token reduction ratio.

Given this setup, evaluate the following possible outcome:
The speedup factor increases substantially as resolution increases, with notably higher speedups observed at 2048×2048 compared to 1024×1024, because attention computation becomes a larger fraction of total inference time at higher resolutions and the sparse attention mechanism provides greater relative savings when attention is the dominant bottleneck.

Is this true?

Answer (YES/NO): YES